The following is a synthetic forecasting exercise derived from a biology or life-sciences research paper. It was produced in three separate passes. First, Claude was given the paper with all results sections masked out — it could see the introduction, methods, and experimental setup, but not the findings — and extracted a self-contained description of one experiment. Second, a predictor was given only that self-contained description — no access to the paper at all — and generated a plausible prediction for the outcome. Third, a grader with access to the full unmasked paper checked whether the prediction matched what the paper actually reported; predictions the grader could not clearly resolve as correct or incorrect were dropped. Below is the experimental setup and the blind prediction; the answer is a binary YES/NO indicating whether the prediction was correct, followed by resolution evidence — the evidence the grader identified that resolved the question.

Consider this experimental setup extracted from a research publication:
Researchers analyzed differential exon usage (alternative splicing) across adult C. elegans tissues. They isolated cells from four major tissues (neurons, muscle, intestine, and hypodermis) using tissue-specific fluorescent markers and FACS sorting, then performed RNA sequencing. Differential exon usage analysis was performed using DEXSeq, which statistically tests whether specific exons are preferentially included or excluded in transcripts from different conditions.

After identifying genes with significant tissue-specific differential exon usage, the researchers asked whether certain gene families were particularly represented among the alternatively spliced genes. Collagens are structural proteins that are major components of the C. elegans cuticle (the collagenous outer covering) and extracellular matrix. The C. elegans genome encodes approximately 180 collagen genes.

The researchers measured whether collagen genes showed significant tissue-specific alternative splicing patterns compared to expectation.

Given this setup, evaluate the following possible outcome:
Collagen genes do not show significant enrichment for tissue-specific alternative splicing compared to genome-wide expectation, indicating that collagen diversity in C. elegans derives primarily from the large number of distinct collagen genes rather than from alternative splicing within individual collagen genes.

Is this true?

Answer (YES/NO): NO